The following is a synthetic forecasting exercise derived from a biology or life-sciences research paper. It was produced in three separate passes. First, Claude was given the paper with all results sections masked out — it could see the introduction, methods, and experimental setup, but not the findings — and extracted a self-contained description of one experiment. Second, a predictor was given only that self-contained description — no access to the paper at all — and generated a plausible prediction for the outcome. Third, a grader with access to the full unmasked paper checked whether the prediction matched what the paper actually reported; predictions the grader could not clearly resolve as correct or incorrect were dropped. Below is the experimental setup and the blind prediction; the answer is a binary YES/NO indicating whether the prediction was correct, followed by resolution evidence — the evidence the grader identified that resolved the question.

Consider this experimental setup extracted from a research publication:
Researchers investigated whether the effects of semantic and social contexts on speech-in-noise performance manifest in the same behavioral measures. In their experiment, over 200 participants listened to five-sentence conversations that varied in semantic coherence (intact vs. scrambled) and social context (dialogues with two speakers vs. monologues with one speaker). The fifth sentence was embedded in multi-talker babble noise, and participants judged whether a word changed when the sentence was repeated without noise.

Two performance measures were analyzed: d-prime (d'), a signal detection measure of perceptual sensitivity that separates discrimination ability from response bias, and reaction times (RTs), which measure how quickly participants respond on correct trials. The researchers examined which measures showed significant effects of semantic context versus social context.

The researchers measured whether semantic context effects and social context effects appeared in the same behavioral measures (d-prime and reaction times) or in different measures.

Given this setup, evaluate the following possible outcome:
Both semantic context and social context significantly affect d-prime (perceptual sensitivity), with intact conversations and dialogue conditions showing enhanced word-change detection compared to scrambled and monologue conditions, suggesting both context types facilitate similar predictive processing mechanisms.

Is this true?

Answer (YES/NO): NO